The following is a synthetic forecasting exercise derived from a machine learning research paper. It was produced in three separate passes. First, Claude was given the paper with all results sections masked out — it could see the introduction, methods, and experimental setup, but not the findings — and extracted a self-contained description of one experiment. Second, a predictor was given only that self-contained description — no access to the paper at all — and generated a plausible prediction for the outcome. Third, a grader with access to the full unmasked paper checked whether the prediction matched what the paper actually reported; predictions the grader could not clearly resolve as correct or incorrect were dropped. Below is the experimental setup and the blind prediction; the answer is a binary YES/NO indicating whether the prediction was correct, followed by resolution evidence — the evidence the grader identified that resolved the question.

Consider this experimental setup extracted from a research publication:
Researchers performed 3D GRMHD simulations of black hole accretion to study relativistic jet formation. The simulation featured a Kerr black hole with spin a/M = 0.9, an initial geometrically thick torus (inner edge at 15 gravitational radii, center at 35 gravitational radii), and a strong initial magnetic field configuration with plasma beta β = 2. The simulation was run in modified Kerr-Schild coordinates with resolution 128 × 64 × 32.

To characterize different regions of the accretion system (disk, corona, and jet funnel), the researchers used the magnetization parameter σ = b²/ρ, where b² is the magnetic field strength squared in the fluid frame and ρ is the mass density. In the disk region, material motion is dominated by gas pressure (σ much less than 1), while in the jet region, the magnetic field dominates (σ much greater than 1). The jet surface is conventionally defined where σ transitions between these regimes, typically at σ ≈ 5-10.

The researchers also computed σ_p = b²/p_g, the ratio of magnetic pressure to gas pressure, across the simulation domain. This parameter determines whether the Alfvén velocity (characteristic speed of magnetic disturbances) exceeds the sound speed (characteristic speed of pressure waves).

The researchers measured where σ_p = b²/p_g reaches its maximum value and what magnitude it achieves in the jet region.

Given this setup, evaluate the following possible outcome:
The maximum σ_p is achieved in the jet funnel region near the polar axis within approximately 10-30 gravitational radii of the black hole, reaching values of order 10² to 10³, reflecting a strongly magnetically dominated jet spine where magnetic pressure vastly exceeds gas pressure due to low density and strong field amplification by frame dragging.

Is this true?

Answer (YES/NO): NO